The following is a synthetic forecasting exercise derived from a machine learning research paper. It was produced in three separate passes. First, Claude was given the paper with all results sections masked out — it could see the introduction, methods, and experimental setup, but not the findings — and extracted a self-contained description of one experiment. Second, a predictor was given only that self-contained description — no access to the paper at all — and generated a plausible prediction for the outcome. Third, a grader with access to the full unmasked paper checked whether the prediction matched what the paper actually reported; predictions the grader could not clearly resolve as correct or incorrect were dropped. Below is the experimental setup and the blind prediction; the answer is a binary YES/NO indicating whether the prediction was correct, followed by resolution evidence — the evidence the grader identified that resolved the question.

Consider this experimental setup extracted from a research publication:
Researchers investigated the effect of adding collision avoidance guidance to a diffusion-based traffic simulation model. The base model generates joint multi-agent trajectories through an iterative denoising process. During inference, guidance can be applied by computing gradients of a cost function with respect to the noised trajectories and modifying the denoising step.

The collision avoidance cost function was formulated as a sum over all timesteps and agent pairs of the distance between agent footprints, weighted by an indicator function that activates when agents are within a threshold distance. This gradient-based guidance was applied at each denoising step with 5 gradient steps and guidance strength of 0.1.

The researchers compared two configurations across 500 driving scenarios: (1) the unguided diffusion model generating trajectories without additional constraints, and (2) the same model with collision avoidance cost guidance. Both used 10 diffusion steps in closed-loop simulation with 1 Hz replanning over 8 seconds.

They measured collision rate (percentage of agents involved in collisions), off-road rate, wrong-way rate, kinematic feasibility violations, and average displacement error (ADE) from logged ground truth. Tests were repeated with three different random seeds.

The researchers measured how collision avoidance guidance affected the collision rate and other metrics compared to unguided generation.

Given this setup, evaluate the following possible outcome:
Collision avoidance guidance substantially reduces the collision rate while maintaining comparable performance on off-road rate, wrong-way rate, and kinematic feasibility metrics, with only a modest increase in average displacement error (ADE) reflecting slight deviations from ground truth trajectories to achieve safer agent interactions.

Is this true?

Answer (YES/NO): YES